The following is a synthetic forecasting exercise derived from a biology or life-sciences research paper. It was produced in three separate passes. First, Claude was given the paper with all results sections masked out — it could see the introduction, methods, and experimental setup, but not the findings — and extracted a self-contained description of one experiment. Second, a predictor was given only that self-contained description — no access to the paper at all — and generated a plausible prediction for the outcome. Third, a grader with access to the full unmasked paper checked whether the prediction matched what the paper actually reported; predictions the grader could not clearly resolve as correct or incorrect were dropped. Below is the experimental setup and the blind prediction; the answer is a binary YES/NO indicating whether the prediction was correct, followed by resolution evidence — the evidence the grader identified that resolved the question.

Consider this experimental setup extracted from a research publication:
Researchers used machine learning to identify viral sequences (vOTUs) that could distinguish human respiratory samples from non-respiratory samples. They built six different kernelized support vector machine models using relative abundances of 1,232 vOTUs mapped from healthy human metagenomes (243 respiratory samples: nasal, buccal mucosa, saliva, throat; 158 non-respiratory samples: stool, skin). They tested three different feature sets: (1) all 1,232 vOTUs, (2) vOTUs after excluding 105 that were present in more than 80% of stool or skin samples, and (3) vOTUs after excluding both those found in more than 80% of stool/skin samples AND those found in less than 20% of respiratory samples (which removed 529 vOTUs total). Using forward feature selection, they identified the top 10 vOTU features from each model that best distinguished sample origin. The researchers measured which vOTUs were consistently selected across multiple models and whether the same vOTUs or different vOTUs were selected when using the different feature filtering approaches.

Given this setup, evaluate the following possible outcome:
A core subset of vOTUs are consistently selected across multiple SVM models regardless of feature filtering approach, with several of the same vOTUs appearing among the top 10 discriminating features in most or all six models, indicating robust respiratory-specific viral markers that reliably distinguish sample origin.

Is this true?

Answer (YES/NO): YES